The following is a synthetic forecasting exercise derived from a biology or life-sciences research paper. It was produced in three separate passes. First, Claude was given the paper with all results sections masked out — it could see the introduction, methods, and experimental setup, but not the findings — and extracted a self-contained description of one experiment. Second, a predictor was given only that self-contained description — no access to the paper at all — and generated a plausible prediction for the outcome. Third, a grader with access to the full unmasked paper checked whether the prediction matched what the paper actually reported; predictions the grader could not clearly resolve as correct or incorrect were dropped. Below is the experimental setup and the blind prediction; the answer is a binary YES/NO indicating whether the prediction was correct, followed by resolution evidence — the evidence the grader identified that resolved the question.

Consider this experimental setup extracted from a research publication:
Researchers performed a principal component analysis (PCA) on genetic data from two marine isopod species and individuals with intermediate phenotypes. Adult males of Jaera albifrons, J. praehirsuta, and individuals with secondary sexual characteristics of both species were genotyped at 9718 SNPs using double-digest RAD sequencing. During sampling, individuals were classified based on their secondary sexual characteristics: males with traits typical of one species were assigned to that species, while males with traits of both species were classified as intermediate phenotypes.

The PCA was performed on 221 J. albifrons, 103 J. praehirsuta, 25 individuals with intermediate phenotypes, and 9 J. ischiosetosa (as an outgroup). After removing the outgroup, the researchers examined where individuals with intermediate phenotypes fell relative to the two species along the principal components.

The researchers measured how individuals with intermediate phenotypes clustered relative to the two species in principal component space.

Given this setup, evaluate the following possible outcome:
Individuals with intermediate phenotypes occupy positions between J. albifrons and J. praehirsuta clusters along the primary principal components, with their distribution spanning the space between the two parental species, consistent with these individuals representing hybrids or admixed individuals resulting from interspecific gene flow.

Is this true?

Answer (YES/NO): NO